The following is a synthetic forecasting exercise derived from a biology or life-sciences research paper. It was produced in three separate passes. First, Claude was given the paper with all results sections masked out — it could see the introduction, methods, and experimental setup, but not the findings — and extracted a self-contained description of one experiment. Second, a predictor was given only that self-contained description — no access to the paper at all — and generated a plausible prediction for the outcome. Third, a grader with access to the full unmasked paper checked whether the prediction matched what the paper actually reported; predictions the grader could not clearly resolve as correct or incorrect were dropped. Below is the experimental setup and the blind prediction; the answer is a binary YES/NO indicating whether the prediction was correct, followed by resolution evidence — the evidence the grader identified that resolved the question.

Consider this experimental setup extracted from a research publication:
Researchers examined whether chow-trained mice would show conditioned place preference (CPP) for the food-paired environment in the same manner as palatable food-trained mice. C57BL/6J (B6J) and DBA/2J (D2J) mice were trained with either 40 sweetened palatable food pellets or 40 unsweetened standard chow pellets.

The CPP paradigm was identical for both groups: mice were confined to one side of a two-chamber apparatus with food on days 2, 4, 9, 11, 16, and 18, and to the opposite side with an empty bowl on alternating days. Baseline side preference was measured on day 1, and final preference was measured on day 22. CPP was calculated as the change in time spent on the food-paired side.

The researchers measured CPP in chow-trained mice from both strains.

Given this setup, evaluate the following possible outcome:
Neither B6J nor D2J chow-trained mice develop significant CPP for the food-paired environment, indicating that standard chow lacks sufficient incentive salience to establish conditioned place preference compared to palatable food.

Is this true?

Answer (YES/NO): YES